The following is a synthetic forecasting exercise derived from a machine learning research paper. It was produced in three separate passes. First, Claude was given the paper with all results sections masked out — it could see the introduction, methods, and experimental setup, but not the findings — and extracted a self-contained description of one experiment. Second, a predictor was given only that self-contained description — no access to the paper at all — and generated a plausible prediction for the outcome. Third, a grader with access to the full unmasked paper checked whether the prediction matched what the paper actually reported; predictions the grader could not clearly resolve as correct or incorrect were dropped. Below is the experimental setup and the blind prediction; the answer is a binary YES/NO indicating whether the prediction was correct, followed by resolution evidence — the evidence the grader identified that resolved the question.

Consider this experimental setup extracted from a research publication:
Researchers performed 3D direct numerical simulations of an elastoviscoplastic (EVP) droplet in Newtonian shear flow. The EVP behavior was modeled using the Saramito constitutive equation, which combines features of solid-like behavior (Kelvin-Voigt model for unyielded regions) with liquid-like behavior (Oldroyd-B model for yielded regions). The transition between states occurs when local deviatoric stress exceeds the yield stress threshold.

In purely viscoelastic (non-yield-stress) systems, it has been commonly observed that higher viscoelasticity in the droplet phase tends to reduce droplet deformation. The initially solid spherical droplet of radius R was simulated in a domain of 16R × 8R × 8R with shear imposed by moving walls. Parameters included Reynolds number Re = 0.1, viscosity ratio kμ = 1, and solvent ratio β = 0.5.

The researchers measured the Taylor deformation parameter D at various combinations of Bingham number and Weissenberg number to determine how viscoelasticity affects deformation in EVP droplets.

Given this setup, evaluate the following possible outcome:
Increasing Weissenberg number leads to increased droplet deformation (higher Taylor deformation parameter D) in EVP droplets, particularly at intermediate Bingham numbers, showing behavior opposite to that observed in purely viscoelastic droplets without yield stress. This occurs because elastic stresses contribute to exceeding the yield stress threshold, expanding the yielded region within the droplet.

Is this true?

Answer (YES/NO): NO